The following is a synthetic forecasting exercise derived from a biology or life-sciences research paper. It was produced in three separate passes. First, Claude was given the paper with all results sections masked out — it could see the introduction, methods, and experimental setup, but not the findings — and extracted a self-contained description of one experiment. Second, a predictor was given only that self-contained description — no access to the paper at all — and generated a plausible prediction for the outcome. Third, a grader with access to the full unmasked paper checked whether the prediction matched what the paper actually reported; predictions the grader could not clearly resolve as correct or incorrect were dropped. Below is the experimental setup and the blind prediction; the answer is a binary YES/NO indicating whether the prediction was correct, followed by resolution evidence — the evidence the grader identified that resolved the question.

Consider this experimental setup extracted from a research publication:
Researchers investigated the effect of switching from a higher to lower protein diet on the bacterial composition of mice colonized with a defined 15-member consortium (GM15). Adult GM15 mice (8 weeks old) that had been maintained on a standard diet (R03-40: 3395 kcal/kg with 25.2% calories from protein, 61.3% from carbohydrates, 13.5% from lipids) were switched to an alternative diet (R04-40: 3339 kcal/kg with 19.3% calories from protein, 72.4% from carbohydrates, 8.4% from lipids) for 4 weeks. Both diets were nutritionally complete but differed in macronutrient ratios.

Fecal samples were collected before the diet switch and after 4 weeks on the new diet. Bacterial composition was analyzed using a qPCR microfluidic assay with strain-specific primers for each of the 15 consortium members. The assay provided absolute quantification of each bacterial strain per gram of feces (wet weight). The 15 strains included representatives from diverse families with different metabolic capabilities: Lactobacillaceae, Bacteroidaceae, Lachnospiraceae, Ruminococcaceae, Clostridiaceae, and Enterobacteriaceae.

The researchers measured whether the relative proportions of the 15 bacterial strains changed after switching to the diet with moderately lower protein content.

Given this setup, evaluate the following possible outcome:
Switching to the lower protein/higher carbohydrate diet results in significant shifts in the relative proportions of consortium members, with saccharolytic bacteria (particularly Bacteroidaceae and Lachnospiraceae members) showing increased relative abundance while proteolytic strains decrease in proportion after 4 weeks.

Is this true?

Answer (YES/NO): NO